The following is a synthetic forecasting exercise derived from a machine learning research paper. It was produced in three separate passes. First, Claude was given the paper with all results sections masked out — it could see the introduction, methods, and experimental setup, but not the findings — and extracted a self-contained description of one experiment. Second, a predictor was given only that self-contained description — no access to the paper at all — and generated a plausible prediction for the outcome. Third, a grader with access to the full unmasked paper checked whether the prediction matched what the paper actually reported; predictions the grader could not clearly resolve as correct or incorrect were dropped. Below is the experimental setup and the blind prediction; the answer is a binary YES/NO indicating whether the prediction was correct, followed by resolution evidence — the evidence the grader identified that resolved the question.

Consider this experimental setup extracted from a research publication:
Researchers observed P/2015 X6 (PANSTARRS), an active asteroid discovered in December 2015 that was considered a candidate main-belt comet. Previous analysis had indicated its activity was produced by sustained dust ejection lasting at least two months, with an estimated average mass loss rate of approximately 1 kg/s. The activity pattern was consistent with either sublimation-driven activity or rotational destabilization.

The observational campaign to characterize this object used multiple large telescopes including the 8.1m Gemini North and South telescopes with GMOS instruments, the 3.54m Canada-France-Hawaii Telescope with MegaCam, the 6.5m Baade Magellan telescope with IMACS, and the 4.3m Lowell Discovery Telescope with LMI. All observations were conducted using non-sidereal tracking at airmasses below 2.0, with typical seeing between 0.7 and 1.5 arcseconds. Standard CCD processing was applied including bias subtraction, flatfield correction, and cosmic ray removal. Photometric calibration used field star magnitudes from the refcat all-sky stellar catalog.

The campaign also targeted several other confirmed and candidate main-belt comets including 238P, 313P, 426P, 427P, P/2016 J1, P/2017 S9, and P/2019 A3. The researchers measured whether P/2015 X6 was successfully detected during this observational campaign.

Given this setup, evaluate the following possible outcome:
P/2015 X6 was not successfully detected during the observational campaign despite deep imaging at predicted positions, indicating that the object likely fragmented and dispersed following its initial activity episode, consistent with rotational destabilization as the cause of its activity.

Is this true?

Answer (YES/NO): NO